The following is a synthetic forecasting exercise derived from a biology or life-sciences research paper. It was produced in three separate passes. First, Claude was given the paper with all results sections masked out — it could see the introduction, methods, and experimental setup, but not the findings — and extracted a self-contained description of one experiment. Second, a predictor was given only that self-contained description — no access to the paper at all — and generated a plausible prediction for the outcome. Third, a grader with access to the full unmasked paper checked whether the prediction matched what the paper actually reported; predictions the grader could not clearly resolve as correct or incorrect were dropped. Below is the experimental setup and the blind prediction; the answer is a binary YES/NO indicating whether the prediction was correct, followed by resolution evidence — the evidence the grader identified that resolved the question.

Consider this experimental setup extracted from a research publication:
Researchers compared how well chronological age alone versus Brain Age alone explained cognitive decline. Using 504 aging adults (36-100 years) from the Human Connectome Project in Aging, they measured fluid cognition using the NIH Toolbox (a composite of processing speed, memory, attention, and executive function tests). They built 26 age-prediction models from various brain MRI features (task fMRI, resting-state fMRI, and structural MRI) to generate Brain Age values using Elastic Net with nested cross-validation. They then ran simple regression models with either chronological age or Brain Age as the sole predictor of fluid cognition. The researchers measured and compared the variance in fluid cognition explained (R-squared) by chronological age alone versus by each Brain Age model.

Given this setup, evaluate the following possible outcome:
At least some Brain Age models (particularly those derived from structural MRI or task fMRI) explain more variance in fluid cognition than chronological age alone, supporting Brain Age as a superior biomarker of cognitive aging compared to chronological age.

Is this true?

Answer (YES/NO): NO